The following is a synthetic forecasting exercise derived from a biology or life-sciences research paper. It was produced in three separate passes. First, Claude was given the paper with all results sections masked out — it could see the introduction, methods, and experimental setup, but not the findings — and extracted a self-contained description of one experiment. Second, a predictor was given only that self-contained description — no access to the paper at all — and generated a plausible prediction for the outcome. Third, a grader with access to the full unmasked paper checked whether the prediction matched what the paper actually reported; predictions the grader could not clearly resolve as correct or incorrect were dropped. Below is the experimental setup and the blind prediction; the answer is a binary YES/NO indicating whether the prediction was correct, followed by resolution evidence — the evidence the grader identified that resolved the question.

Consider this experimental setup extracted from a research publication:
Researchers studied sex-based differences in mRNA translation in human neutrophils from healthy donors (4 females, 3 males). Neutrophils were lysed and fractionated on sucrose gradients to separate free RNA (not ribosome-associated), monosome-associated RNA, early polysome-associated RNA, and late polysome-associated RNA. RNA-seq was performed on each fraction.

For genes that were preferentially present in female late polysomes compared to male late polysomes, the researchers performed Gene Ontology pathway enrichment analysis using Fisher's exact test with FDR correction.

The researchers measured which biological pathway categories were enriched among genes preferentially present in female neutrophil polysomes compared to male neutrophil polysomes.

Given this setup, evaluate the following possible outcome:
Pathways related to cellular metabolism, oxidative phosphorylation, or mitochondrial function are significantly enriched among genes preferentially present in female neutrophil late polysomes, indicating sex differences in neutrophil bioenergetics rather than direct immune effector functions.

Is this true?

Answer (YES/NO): YES